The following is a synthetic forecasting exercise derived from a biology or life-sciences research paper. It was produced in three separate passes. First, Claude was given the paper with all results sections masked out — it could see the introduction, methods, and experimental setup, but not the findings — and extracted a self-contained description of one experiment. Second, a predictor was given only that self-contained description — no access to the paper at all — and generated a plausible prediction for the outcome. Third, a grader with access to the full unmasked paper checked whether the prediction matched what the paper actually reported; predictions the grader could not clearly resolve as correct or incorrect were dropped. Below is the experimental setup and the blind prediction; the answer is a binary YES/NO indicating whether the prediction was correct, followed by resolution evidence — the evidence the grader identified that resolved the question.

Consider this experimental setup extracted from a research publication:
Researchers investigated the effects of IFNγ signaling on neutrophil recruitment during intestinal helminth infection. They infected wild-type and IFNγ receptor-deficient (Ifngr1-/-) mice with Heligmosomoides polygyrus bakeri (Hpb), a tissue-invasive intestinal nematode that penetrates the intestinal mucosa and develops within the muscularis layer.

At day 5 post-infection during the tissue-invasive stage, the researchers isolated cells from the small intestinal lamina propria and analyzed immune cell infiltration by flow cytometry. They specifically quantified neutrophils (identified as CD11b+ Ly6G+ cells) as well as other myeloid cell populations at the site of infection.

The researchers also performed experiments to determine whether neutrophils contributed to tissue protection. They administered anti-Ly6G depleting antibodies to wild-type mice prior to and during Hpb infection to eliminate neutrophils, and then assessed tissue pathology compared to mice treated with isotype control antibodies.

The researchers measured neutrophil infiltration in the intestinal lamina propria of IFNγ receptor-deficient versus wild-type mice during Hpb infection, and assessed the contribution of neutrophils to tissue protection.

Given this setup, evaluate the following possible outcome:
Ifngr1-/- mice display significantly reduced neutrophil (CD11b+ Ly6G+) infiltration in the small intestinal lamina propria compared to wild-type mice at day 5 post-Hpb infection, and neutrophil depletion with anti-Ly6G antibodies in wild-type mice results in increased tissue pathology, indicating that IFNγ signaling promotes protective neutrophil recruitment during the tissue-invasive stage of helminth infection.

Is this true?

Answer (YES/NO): YES